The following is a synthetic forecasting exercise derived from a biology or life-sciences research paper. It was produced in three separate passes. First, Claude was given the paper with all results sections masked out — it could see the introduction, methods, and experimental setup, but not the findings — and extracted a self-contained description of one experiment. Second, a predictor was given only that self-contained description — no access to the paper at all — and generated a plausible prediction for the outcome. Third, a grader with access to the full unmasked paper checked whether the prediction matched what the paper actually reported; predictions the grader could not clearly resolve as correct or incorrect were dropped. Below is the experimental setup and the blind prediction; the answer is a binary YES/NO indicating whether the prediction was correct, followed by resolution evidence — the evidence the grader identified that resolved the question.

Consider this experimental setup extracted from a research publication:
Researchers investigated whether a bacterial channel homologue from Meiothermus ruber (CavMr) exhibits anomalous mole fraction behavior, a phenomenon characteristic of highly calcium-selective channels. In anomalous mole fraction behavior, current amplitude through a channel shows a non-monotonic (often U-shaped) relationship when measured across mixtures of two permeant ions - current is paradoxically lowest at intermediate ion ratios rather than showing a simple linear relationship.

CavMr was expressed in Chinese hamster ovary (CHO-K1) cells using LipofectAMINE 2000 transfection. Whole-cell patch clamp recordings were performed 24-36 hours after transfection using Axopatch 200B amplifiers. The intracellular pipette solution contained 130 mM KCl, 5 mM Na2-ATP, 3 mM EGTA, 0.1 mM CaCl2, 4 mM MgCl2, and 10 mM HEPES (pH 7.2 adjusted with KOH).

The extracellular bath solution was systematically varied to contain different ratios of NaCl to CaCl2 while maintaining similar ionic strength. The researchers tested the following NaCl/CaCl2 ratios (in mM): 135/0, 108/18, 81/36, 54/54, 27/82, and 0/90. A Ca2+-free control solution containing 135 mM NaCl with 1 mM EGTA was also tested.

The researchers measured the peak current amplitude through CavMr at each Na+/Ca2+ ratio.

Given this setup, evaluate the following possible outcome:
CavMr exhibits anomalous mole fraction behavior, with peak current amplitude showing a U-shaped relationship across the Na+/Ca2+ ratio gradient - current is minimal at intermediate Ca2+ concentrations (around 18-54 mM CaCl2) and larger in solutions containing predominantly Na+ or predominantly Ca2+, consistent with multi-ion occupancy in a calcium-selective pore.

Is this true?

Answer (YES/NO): NO